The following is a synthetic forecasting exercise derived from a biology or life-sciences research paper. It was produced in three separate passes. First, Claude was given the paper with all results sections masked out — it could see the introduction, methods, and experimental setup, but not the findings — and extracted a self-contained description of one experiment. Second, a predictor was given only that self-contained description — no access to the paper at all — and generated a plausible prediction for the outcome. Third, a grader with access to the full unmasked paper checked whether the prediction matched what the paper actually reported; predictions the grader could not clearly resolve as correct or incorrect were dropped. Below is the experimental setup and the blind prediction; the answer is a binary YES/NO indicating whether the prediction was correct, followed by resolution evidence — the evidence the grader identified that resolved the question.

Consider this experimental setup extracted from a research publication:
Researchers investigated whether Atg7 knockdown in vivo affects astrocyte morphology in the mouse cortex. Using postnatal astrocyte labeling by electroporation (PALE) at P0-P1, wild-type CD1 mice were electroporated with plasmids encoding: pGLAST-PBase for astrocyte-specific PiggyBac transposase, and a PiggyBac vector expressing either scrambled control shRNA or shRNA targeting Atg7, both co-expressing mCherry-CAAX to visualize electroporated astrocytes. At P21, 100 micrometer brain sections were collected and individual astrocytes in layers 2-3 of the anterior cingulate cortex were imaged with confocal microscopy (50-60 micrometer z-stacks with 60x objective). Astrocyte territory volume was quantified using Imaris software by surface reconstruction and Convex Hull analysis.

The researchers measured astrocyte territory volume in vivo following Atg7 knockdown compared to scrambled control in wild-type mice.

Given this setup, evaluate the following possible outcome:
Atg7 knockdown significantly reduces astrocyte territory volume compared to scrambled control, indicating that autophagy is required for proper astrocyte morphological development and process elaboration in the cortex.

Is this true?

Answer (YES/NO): YES